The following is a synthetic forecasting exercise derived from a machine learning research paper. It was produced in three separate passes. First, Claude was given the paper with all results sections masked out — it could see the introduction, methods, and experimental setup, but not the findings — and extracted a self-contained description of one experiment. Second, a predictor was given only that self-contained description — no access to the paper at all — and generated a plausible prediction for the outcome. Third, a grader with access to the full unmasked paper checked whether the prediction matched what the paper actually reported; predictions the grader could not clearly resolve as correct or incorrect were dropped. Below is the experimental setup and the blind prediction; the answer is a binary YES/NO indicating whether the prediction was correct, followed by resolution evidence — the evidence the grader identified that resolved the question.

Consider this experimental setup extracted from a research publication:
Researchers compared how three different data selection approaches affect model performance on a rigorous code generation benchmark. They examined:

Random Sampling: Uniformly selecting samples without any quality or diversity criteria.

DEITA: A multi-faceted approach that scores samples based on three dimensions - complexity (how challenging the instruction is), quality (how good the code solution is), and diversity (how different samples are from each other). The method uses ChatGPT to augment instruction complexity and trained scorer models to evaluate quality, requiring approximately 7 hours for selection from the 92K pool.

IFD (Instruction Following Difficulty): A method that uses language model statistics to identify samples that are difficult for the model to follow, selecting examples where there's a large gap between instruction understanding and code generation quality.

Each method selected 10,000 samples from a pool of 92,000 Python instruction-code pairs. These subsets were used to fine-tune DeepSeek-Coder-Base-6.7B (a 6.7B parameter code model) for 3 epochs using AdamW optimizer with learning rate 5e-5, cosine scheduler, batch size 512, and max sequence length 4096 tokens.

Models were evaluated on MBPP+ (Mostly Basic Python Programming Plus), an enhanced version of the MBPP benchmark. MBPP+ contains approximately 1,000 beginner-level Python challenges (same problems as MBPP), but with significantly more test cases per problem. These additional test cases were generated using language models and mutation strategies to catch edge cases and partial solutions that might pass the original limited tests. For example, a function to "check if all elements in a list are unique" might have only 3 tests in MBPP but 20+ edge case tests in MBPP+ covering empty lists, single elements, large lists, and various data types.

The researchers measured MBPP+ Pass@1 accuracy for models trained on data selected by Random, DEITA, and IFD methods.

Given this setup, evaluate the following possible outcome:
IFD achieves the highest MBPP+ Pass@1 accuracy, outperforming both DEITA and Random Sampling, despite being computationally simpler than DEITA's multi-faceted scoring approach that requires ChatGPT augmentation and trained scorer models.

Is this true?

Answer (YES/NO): NO